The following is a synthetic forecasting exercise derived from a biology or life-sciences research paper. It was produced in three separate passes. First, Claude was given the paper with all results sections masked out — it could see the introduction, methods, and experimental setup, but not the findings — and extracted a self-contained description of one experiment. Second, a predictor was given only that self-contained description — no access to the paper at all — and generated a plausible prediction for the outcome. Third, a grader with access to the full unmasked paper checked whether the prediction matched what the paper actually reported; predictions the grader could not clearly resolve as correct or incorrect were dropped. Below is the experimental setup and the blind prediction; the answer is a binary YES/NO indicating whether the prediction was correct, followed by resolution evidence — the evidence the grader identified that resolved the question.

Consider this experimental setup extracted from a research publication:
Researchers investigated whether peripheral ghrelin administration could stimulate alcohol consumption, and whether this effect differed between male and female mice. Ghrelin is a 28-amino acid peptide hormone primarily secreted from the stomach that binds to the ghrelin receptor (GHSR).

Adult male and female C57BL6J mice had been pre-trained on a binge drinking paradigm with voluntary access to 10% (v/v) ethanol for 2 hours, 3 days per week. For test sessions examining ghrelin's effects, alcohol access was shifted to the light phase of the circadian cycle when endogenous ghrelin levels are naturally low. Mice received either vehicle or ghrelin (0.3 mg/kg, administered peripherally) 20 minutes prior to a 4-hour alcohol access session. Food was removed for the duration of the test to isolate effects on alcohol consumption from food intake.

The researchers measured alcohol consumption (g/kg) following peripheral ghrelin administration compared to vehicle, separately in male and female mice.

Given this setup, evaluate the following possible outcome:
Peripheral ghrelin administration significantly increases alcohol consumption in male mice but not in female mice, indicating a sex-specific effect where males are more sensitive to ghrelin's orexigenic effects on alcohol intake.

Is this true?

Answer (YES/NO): NO